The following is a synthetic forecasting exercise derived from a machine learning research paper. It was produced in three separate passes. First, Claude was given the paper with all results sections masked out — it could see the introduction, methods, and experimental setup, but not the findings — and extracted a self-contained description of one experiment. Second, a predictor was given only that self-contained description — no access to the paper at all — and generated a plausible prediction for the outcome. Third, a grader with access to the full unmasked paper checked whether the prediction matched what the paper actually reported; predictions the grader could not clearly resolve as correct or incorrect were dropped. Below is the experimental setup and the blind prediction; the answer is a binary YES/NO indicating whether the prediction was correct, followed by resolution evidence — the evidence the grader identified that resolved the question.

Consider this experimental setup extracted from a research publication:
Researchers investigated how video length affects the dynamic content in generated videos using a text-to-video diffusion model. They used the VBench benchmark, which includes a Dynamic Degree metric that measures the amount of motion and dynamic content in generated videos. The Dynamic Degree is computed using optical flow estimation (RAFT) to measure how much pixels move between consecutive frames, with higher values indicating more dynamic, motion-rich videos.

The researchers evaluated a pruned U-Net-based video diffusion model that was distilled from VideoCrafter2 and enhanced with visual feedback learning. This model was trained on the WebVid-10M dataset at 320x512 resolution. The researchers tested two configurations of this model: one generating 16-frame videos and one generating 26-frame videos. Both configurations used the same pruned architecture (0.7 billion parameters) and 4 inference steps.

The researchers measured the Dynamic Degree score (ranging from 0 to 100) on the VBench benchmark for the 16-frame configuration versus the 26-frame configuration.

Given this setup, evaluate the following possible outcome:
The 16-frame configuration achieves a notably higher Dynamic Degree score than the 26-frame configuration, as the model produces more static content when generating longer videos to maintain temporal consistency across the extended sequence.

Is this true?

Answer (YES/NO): YES